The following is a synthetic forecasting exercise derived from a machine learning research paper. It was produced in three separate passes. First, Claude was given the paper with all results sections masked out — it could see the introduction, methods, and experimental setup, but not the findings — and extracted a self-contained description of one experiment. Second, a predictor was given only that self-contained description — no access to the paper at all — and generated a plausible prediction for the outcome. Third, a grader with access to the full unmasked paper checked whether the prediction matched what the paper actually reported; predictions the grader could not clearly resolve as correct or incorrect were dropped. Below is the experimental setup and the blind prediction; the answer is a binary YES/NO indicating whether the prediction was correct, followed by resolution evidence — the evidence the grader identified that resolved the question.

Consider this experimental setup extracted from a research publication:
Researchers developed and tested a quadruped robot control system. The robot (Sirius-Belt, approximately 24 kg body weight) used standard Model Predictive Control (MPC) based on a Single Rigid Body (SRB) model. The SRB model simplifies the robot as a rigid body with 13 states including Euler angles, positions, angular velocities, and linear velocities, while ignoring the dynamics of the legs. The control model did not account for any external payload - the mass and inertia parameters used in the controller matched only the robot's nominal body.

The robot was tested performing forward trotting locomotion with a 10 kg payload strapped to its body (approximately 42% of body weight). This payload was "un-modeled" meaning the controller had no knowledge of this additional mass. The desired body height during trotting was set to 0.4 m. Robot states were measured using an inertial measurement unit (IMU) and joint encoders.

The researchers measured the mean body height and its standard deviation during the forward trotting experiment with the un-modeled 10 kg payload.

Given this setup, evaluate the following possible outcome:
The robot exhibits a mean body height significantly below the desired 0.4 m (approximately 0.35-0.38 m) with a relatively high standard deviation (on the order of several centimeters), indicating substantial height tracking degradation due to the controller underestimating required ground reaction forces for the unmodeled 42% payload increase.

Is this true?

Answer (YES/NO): NO